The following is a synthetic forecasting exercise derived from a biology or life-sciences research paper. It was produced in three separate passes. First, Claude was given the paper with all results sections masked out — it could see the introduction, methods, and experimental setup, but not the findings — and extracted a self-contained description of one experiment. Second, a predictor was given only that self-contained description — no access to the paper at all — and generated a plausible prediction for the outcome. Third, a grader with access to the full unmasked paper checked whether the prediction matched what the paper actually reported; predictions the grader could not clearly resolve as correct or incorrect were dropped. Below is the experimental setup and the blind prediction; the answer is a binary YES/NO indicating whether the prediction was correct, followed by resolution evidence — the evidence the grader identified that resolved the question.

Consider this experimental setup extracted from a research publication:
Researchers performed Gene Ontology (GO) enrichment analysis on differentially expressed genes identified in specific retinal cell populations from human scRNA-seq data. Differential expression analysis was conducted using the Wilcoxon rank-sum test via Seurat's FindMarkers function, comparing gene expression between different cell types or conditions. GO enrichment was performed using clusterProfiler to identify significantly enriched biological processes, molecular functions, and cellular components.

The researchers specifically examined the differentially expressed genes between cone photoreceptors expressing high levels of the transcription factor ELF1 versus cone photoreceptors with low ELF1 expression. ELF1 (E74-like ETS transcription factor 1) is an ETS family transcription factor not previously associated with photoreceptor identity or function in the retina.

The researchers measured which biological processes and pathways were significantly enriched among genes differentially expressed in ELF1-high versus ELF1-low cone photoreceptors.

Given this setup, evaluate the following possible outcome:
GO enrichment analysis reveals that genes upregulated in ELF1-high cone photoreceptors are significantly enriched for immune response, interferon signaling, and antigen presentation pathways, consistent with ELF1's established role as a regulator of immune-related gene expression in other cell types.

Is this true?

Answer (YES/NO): NO